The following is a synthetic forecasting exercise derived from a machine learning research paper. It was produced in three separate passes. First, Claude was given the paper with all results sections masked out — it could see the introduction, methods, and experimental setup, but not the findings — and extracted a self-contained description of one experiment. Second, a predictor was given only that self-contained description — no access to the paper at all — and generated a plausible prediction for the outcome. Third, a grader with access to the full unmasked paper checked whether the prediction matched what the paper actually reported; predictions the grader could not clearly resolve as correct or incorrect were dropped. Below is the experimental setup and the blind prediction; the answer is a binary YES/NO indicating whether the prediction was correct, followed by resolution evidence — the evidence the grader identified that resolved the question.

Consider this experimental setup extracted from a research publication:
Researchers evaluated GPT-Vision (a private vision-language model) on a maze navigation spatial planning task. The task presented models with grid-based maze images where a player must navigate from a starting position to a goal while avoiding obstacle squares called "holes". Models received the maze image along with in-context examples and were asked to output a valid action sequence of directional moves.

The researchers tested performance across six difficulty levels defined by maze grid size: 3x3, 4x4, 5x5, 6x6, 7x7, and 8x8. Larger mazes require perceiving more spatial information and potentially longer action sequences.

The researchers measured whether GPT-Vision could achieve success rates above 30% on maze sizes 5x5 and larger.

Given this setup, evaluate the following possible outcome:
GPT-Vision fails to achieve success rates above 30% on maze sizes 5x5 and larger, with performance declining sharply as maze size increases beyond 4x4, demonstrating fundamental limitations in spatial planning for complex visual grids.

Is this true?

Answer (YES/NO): YES